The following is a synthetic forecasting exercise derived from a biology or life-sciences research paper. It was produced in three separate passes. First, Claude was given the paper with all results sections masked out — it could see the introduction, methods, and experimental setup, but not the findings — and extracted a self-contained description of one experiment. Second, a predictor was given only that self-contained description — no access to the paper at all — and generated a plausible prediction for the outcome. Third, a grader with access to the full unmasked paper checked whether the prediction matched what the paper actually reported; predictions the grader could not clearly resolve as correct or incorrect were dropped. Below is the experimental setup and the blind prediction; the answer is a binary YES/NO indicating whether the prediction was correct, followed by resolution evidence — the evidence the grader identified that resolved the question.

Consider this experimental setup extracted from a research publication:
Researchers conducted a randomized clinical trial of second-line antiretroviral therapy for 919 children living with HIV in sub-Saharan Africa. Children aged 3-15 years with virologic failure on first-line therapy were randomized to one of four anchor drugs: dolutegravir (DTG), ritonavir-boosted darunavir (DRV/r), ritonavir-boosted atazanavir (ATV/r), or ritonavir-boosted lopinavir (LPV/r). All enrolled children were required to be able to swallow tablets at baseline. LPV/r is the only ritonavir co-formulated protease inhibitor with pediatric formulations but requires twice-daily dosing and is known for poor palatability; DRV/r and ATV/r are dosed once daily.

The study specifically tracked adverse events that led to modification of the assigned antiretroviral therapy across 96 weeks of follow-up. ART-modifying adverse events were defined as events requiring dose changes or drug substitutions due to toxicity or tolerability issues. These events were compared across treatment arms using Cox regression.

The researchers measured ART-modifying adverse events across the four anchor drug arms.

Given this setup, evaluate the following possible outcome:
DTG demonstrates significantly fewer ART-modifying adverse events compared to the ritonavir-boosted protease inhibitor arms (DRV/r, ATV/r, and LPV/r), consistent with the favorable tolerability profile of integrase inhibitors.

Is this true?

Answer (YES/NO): NO